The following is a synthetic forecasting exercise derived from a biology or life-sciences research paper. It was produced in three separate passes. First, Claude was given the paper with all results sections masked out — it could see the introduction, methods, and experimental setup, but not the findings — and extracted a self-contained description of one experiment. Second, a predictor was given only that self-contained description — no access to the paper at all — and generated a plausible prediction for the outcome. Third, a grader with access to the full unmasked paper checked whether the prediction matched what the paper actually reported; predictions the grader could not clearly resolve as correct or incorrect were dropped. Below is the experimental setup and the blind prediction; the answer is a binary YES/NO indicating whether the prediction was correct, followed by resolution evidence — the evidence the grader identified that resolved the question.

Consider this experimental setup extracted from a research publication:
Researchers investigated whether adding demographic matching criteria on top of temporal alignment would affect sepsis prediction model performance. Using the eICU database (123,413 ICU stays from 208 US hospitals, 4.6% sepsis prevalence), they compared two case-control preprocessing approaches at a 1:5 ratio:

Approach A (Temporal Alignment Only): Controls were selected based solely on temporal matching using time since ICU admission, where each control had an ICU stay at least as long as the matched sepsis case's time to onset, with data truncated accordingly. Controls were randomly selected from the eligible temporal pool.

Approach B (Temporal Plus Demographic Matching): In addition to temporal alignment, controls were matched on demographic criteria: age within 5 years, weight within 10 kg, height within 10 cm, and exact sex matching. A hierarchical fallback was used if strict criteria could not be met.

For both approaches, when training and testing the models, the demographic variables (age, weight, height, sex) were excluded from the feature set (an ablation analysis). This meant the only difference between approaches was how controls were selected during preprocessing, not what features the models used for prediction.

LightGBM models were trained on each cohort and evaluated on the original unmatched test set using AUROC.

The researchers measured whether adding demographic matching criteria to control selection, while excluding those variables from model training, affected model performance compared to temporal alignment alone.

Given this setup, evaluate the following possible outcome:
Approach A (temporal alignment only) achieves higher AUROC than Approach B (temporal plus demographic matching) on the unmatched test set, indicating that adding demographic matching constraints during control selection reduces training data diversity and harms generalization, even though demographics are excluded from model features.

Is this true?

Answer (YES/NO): NO